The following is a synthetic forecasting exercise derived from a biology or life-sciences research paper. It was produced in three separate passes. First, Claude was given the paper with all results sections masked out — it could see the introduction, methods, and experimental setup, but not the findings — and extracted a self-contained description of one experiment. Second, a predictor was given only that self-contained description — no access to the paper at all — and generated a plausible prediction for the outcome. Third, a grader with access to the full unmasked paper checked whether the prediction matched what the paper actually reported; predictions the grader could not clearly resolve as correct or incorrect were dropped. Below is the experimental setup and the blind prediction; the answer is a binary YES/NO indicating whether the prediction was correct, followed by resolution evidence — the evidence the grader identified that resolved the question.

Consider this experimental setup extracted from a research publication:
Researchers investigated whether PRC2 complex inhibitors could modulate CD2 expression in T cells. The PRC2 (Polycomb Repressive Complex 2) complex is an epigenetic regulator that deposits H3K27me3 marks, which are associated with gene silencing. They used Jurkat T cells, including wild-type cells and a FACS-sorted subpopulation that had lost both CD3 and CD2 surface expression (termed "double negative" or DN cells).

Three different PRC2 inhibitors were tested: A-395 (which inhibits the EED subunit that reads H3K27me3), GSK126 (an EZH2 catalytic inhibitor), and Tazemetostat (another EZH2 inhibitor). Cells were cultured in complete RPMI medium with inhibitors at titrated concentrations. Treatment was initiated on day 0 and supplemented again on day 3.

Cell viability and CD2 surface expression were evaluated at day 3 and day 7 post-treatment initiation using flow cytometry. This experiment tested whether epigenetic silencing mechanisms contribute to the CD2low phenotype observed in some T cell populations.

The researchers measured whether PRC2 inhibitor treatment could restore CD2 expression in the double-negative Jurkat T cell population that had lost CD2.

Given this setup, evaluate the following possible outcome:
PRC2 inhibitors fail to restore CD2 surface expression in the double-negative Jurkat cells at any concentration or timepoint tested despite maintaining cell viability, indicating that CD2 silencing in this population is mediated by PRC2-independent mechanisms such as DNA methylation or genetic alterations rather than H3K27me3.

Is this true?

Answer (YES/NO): NO